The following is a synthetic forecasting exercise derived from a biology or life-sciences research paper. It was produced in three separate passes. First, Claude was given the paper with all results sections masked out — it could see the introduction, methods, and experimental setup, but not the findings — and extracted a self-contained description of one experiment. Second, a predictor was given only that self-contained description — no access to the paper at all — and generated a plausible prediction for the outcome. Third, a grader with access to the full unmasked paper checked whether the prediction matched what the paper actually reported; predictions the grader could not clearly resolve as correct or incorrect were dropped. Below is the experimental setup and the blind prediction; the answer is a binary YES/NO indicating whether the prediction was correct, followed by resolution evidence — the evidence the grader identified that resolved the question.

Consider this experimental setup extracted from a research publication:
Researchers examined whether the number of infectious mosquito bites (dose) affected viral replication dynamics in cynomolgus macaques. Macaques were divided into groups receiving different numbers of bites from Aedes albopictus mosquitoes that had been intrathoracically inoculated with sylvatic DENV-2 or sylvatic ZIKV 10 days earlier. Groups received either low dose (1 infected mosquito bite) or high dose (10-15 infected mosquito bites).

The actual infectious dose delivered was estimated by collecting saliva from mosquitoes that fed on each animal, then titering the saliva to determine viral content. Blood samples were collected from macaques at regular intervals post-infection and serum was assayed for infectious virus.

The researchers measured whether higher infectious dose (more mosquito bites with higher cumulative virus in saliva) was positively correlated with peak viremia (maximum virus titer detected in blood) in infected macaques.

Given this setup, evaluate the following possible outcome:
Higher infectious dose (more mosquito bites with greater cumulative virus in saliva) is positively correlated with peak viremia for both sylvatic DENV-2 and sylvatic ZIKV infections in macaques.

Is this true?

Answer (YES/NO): NO